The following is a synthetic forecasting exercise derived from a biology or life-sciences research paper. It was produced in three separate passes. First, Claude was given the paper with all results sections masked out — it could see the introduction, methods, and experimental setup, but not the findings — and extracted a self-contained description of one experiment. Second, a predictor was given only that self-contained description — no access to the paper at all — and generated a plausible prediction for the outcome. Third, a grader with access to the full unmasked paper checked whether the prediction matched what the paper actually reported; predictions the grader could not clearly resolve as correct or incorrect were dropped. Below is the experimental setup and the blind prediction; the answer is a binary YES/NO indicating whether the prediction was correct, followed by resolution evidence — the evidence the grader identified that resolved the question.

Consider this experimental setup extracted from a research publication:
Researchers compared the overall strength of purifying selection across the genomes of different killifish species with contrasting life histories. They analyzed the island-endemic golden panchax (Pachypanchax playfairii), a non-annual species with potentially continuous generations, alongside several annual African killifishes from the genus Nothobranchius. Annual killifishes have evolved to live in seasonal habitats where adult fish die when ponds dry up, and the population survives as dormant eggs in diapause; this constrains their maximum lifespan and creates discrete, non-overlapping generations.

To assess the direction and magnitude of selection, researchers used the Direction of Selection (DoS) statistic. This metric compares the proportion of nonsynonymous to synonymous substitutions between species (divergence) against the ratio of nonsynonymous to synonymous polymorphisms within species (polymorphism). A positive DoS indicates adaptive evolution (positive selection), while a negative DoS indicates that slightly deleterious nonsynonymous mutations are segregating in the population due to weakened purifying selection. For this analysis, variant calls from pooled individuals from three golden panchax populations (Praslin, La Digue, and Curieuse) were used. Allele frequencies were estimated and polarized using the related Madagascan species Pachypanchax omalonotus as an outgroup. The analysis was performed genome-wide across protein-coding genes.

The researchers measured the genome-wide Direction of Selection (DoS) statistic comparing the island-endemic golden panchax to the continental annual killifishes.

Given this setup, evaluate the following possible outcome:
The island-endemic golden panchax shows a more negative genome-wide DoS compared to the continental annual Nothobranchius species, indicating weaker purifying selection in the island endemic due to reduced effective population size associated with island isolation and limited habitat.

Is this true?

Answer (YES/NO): NO